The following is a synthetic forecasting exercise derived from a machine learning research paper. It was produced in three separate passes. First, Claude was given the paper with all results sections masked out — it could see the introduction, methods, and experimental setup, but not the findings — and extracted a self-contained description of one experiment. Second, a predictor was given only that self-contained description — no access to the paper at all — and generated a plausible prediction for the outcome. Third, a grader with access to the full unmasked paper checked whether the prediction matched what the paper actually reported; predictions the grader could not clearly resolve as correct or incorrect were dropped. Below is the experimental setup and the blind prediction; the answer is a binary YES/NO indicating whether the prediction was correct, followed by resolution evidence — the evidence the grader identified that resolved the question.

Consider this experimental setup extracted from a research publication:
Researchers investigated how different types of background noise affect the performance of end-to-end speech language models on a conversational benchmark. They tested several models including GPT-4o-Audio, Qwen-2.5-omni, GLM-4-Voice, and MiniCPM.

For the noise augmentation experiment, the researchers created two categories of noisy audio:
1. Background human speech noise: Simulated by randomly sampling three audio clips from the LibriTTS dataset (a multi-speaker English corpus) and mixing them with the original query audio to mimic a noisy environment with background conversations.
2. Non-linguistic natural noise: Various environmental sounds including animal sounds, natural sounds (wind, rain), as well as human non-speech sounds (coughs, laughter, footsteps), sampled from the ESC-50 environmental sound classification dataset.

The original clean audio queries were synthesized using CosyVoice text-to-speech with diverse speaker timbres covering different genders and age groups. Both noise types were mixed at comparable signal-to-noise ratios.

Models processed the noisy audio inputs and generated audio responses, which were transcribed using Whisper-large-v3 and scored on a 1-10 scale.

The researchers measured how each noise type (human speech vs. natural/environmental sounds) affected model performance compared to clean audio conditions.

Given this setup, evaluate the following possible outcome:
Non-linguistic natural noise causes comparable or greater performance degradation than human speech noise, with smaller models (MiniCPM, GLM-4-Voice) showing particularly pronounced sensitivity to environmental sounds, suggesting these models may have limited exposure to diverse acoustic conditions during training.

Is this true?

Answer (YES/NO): NO